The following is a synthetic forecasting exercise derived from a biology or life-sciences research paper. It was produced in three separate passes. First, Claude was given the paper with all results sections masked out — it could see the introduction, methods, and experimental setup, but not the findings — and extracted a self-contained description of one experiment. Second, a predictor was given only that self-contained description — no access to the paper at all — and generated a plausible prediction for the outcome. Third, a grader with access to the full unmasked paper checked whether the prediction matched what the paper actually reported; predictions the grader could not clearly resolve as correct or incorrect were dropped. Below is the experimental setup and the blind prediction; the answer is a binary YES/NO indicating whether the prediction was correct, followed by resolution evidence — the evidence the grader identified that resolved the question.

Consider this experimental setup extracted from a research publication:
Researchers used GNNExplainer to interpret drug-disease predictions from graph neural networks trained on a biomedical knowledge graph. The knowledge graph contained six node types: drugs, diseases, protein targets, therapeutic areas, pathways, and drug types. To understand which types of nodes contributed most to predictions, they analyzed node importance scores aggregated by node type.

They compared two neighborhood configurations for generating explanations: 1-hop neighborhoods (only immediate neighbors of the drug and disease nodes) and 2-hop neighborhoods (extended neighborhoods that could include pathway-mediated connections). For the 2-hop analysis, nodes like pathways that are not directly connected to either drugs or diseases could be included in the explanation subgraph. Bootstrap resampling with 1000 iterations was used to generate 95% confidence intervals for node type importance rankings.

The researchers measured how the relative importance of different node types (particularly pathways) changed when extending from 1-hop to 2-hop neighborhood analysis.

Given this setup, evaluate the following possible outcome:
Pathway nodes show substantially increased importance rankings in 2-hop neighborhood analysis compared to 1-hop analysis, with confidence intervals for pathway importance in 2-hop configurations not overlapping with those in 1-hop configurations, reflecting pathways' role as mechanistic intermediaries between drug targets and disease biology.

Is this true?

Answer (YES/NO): NO